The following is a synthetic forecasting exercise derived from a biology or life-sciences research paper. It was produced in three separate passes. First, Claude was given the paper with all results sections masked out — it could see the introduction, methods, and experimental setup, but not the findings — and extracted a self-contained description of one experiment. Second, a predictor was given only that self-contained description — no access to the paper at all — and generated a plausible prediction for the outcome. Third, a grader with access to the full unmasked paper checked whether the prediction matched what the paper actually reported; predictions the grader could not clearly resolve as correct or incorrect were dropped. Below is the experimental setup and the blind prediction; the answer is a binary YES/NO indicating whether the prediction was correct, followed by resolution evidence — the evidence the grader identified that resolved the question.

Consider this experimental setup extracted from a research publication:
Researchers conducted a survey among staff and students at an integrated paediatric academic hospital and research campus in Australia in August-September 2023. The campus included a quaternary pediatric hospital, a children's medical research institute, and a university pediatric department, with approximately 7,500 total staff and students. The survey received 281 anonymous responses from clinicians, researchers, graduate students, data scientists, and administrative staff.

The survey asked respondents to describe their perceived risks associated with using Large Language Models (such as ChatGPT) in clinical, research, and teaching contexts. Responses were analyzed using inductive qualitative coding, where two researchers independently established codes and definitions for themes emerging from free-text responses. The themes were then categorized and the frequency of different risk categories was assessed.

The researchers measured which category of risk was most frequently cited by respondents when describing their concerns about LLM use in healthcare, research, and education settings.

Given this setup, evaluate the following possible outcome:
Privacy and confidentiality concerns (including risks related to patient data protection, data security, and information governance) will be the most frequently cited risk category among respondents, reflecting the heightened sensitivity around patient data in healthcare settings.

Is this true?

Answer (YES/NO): YES